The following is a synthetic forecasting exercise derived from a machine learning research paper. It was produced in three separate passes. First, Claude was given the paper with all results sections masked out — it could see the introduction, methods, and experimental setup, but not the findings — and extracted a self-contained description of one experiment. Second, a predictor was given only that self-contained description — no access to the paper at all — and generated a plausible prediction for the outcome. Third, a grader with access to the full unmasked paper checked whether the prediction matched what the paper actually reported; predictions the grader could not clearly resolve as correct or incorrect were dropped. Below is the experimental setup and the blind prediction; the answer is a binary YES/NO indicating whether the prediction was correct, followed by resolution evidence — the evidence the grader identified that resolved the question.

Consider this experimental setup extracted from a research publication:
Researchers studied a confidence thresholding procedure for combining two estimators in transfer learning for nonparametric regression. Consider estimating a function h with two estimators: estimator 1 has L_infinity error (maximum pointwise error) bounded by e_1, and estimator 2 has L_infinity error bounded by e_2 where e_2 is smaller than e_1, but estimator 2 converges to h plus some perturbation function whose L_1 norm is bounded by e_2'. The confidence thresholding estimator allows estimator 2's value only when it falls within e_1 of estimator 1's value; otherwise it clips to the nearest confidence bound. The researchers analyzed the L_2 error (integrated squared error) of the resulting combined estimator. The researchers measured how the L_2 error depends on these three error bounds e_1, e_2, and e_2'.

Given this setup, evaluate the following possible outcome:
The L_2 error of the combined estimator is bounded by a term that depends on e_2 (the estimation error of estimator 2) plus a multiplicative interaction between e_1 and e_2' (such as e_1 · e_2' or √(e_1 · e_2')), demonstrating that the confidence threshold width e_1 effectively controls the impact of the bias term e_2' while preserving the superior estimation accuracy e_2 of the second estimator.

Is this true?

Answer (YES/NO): YES